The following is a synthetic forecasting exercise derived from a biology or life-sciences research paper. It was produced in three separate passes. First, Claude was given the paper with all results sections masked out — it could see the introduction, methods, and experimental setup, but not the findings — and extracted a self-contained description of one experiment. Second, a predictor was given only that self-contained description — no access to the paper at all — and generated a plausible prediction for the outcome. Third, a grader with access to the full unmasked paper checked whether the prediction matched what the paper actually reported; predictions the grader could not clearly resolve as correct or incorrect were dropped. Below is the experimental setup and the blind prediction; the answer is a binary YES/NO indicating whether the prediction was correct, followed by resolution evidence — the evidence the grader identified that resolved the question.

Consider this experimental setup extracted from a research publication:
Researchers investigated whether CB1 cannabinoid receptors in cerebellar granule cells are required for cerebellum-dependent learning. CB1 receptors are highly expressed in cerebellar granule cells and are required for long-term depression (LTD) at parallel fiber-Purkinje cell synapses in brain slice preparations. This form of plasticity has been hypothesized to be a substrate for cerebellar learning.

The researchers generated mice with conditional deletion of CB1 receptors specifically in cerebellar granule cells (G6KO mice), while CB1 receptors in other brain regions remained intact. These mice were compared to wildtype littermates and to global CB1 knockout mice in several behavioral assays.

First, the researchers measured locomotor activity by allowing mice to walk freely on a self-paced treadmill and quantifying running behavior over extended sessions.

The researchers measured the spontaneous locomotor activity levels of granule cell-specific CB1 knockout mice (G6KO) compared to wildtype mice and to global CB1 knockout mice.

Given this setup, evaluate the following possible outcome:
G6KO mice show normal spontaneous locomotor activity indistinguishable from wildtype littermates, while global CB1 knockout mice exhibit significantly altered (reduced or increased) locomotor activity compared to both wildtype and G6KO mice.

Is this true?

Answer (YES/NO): YES